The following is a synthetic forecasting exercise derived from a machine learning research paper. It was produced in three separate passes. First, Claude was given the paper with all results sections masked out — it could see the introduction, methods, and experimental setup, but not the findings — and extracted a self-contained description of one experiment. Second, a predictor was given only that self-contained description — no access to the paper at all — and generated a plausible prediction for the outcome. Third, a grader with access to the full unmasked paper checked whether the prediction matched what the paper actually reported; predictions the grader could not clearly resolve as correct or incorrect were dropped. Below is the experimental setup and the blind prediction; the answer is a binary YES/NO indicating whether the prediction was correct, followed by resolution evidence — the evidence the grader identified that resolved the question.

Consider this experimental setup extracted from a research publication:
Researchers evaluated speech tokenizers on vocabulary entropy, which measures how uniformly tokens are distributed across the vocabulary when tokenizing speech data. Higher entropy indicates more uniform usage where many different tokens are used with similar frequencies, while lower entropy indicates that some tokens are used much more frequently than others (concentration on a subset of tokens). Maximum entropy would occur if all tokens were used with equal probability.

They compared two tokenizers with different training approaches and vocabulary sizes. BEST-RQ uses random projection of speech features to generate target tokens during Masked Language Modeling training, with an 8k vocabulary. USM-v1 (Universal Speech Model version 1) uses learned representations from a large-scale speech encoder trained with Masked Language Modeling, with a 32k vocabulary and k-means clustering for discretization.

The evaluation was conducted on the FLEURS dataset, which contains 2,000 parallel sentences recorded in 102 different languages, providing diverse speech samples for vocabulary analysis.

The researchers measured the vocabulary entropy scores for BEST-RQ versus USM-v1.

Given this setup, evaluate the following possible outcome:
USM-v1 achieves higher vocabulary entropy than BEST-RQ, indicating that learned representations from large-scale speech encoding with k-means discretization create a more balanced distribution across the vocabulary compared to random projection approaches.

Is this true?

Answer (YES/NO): NO